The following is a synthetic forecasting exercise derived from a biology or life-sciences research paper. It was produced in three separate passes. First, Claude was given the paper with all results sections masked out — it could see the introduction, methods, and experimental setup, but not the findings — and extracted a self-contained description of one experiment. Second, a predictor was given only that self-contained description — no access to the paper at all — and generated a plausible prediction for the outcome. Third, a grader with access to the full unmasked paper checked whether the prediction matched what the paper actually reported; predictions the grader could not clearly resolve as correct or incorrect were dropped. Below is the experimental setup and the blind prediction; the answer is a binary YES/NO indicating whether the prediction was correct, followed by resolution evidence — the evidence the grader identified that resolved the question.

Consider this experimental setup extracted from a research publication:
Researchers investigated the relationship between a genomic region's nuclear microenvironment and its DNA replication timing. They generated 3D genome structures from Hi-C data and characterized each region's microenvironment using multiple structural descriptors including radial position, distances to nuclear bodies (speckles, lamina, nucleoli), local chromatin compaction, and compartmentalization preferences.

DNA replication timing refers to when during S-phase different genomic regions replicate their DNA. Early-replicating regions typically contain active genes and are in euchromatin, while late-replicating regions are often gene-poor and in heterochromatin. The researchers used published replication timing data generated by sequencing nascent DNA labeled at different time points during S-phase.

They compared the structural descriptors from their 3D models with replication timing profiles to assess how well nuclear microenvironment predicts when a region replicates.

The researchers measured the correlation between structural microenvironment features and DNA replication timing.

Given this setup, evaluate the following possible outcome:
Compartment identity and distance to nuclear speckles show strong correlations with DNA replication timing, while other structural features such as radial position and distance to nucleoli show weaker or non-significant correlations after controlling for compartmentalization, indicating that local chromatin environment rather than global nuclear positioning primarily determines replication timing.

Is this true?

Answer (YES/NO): NO